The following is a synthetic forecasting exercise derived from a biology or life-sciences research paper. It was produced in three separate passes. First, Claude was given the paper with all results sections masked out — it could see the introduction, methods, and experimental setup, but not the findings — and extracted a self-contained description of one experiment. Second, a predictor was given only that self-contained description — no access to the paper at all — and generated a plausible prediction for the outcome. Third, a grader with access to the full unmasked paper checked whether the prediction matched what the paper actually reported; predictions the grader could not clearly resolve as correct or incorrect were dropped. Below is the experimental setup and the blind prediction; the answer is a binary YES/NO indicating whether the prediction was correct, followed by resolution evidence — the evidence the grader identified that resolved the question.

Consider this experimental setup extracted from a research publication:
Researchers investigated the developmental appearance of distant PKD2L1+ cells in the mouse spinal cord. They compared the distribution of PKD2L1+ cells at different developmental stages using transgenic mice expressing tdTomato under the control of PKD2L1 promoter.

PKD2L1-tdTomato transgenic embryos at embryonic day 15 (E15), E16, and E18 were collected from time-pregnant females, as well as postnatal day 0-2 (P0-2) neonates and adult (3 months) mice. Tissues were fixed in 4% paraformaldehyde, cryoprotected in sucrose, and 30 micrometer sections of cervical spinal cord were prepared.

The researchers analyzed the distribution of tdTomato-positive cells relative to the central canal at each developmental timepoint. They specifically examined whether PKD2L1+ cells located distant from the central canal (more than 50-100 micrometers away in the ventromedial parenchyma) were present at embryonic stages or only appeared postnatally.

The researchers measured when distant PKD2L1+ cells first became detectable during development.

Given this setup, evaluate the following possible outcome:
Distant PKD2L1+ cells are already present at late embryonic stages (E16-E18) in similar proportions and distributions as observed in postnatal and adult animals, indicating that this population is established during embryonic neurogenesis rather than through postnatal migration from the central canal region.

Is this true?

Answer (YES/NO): NO